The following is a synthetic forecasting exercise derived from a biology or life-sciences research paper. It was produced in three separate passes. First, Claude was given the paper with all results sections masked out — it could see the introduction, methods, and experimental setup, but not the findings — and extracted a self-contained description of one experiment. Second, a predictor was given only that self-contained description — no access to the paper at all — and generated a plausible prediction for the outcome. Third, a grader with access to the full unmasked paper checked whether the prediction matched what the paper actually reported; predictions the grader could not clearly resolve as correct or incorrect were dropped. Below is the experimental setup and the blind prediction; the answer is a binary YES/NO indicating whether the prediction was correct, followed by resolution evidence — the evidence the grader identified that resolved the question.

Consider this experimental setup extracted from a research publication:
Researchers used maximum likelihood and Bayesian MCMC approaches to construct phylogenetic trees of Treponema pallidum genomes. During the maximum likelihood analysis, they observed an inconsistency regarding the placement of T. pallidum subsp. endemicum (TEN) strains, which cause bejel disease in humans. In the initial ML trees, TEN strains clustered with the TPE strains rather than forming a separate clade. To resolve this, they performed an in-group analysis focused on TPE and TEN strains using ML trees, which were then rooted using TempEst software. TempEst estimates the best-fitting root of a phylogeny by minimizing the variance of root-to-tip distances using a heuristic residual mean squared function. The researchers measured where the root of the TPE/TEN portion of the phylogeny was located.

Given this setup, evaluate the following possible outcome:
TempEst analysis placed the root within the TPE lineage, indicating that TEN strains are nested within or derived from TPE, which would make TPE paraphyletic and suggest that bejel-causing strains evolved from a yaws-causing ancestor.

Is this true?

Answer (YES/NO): NO